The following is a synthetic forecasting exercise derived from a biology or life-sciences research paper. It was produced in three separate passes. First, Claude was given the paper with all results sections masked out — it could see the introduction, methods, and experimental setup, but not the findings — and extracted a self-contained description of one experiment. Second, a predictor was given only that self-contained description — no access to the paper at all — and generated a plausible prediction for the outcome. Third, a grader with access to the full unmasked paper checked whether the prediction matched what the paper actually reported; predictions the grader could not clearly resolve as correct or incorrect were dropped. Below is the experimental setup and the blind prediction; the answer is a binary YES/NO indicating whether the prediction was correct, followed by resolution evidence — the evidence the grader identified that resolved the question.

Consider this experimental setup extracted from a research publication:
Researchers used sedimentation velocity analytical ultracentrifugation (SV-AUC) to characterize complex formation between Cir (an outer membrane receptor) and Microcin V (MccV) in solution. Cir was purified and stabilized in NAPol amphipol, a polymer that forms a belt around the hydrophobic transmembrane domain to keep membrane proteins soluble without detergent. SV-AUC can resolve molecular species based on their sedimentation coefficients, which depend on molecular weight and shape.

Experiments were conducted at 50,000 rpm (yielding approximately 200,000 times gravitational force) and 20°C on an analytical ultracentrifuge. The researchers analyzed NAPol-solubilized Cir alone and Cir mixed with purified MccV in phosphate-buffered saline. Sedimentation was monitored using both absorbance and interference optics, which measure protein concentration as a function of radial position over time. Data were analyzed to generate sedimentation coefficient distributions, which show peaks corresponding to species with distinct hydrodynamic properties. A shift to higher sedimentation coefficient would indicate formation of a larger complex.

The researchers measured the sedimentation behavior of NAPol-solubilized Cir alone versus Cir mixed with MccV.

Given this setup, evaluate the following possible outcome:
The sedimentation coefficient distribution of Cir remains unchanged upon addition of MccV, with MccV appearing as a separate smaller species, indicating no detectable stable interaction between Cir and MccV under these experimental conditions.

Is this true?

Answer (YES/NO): NO